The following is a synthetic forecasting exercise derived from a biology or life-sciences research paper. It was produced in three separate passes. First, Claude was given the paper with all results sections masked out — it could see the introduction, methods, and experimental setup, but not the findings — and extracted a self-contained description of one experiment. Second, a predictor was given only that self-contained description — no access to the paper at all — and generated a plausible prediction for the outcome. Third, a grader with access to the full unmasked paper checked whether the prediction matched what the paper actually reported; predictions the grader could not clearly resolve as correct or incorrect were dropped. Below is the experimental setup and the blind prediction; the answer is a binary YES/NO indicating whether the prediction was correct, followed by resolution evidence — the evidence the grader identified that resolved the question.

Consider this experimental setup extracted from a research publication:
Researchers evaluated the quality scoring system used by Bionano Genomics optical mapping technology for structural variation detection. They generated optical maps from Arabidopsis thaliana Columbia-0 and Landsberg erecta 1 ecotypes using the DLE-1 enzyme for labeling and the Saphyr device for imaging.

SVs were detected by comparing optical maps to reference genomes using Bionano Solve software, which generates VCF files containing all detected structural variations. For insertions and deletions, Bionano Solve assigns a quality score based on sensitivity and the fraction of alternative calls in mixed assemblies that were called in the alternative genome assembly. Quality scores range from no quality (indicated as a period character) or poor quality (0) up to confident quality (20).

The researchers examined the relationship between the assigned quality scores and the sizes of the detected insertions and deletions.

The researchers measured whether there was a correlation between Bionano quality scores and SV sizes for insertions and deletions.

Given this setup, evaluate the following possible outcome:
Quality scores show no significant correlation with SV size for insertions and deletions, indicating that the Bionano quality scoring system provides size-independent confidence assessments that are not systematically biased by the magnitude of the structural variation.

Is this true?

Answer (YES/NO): NO